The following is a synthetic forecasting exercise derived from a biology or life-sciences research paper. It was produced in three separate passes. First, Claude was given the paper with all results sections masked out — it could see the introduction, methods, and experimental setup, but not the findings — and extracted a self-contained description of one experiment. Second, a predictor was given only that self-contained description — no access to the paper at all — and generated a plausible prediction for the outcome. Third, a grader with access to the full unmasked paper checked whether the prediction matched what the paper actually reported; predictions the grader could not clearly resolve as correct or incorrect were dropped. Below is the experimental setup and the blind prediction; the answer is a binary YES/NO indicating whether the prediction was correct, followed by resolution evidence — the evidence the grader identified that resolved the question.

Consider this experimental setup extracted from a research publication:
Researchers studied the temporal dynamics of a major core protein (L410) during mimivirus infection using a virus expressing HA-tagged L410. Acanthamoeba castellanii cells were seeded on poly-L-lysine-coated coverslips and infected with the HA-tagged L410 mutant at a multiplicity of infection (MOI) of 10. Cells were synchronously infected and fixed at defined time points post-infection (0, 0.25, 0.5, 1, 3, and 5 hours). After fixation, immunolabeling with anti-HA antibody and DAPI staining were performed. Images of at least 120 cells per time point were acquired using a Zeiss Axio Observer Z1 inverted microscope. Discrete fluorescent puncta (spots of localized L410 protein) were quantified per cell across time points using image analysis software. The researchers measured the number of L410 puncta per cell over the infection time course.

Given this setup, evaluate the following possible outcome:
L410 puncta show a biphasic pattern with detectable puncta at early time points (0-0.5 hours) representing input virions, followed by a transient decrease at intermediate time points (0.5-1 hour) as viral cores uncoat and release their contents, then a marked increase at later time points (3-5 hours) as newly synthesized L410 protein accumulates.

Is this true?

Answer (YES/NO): NO